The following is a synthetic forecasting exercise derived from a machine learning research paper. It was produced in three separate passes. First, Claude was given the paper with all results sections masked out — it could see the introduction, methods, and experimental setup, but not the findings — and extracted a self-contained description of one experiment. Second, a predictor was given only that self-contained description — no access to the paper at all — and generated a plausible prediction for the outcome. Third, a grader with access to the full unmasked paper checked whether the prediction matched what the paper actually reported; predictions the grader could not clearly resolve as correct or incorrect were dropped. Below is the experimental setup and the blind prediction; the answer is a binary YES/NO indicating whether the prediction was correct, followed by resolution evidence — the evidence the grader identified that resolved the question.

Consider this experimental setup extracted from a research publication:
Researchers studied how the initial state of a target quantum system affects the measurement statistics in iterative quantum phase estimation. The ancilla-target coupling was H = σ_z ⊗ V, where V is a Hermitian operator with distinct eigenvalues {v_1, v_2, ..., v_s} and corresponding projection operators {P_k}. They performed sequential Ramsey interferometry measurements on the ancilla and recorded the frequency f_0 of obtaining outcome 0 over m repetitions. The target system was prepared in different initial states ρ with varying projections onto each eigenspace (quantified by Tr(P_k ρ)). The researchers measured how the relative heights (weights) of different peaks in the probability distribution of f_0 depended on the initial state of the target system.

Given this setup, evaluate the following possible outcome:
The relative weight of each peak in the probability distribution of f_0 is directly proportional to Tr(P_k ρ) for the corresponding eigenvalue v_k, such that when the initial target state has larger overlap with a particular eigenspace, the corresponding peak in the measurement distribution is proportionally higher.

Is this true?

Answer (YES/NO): YES